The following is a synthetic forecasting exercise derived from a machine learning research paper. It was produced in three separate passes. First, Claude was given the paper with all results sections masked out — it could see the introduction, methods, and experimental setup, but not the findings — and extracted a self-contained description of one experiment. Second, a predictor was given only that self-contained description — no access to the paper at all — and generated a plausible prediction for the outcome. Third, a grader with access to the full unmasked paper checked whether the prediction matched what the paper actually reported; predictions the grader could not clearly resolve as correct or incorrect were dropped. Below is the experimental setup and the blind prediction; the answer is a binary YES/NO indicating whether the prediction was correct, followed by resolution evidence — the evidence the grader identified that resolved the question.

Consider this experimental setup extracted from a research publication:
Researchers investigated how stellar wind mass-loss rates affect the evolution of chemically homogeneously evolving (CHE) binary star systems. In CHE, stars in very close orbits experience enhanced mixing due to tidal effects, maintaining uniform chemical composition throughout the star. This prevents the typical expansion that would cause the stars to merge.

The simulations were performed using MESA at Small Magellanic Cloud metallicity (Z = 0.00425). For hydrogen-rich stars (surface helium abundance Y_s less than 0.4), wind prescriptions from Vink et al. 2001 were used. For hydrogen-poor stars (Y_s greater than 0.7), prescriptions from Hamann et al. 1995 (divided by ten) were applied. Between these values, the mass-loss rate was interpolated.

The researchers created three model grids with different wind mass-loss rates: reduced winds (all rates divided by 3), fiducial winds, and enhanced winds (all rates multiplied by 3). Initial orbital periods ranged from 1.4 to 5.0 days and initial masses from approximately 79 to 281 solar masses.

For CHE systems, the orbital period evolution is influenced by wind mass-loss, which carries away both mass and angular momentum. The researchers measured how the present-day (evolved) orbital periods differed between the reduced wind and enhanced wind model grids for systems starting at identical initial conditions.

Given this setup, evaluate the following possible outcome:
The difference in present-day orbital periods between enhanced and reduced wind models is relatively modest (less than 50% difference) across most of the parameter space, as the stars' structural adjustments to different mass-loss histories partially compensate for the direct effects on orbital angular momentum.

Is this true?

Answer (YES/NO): NO